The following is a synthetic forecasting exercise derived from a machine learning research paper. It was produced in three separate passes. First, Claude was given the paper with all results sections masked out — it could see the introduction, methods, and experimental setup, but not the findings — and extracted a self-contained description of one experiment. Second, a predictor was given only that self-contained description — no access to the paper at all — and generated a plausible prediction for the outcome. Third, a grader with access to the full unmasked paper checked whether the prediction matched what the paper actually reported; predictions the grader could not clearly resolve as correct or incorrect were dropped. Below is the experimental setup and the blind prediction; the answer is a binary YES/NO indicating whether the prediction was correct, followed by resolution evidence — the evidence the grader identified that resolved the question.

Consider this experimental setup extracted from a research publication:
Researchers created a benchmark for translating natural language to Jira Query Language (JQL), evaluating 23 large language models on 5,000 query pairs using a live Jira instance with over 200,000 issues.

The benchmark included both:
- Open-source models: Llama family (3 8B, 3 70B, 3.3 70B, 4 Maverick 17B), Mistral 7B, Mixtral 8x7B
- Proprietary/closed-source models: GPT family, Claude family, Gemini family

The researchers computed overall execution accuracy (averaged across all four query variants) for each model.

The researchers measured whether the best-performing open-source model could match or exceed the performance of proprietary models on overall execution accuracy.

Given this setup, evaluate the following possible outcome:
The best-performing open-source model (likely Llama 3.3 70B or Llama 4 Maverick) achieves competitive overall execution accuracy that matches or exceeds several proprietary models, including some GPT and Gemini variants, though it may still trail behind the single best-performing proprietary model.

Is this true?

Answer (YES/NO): NO